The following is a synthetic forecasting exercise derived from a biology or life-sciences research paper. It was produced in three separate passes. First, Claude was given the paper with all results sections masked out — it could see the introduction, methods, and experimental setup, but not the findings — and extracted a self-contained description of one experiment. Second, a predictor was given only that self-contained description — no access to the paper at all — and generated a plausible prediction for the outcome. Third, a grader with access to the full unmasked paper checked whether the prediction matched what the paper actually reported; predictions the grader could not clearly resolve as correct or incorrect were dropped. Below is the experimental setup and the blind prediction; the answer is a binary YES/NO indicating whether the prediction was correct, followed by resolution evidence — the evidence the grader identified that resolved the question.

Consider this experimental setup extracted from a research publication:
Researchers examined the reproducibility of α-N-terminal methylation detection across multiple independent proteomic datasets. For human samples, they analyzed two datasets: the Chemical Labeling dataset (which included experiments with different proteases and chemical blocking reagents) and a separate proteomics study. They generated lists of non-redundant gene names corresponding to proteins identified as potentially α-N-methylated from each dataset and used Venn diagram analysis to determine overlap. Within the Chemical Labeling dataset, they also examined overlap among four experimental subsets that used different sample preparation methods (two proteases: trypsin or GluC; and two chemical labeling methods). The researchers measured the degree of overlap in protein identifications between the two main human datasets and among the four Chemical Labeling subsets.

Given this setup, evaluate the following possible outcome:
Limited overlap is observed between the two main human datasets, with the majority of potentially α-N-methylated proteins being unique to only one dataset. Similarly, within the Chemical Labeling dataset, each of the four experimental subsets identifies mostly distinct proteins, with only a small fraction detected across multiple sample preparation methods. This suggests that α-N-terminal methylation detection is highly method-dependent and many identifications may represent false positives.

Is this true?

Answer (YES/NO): NO